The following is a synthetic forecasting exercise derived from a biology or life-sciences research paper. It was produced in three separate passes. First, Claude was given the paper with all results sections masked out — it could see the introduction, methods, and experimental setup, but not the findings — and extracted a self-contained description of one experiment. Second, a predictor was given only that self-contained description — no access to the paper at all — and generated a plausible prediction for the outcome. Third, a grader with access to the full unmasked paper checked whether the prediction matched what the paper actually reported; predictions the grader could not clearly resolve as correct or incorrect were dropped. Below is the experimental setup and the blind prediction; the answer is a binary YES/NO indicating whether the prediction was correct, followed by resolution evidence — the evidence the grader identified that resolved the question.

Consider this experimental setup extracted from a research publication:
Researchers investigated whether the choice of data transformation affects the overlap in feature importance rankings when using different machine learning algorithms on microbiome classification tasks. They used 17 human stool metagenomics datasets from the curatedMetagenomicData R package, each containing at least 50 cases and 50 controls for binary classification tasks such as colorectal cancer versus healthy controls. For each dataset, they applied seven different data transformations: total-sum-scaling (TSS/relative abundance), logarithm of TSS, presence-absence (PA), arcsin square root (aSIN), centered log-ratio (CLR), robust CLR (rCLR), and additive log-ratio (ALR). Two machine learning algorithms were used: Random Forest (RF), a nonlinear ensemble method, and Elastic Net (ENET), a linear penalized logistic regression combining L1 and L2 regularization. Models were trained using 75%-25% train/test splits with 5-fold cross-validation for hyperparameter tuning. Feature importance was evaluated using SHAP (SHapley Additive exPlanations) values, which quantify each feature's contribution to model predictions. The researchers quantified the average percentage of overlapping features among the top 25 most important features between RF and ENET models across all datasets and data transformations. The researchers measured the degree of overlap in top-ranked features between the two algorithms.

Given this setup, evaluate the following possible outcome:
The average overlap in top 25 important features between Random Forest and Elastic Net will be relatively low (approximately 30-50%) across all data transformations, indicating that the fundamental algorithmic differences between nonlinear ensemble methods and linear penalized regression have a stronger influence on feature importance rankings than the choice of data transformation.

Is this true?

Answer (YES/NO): NO